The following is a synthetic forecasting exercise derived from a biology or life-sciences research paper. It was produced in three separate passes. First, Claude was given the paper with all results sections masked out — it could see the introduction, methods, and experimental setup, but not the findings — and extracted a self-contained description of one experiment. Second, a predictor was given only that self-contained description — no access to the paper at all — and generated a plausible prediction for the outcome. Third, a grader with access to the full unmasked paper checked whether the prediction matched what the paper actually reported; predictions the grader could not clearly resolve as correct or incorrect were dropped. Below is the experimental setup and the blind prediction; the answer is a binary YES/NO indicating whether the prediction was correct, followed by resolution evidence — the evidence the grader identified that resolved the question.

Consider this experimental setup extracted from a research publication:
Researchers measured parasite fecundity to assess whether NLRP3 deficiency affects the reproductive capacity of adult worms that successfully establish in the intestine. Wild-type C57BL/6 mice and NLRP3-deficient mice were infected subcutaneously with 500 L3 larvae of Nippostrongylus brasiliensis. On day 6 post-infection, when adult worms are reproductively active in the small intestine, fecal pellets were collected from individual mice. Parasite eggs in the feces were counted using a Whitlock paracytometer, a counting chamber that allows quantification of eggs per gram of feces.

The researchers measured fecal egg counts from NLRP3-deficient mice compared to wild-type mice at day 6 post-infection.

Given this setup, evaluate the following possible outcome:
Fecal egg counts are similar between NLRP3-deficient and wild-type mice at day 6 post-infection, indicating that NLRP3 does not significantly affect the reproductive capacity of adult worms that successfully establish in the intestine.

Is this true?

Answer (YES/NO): NO